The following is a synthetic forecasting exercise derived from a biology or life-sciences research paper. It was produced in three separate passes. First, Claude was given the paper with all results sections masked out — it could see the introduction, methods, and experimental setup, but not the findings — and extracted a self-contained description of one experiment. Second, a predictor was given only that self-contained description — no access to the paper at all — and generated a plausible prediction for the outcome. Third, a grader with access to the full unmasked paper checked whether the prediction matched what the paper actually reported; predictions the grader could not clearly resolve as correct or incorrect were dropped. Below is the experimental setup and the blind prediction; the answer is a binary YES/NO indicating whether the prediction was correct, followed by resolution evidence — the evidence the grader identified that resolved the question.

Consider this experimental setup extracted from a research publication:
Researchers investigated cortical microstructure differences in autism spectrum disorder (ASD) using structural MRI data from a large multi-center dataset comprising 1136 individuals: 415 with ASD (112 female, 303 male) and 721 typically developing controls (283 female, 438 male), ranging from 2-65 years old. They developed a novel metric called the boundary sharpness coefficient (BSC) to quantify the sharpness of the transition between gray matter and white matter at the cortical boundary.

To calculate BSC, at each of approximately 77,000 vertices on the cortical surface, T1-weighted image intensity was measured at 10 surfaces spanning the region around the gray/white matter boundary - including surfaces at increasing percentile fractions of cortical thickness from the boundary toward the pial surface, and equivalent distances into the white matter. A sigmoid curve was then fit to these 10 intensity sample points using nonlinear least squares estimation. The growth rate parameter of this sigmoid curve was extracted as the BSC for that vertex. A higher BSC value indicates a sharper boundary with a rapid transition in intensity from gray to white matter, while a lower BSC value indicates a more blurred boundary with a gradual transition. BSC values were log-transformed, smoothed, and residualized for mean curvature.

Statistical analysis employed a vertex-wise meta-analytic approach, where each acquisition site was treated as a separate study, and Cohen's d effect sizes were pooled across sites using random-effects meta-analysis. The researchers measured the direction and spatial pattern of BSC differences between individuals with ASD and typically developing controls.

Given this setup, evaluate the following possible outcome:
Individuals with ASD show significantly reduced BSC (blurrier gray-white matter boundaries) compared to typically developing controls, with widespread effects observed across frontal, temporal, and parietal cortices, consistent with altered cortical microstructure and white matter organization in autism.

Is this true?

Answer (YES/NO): NO